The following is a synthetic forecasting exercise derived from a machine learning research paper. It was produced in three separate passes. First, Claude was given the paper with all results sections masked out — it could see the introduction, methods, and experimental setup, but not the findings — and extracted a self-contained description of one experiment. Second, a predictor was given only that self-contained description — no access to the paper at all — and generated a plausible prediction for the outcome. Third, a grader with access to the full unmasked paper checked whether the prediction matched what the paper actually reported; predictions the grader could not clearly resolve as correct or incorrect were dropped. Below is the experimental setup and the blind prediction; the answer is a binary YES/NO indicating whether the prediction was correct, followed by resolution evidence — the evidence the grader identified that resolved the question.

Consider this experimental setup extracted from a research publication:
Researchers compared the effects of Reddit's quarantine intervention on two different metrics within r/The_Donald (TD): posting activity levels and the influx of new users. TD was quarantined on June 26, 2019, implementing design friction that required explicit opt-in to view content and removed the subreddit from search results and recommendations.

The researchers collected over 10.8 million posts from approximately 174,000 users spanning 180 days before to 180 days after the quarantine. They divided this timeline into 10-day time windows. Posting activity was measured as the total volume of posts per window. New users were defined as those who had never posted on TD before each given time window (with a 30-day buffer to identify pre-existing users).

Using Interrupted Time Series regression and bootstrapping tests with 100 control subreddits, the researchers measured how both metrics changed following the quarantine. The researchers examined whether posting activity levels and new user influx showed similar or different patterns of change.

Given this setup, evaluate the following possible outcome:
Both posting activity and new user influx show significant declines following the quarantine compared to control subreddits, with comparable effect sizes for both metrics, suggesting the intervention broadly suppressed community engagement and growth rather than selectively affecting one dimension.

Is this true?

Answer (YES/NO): NO